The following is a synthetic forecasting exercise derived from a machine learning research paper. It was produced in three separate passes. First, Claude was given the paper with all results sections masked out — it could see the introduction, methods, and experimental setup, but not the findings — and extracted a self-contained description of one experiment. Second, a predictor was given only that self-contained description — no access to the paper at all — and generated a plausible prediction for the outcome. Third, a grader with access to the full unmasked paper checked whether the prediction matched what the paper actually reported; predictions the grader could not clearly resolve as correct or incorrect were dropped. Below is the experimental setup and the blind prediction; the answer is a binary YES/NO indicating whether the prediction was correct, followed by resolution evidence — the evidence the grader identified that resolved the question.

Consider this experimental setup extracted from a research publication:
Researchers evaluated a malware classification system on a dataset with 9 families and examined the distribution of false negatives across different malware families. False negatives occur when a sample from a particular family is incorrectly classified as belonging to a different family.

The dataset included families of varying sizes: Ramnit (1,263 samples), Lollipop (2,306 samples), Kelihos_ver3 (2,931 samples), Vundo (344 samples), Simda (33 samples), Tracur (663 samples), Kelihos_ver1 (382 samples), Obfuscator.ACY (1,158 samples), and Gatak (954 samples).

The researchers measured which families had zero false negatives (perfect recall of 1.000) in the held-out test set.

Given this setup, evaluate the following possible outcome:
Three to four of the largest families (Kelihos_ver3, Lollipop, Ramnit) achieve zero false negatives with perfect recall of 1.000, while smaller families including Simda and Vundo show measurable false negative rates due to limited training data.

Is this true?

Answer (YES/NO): NO